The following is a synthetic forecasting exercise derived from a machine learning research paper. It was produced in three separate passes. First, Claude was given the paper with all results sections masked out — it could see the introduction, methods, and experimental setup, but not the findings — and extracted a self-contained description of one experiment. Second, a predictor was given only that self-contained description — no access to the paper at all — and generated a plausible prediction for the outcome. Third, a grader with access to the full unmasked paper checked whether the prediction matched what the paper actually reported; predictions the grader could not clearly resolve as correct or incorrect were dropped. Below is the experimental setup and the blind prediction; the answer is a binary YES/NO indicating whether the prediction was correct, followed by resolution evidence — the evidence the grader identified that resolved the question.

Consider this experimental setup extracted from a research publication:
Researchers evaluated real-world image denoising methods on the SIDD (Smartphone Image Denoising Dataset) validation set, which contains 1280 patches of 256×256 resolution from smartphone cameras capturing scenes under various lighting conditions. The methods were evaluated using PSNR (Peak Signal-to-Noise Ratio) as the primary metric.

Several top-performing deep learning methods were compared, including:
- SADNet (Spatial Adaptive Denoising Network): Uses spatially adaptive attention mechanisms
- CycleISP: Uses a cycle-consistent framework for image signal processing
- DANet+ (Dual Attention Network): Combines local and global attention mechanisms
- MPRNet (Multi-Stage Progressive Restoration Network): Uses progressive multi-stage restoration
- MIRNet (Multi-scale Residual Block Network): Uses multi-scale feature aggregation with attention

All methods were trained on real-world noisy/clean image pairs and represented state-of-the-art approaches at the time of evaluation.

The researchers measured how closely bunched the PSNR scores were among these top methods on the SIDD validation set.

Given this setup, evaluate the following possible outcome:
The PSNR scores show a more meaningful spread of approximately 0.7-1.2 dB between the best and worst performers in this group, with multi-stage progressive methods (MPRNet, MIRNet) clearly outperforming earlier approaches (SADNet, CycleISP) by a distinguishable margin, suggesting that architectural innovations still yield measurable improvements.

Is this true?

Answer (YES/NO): NO